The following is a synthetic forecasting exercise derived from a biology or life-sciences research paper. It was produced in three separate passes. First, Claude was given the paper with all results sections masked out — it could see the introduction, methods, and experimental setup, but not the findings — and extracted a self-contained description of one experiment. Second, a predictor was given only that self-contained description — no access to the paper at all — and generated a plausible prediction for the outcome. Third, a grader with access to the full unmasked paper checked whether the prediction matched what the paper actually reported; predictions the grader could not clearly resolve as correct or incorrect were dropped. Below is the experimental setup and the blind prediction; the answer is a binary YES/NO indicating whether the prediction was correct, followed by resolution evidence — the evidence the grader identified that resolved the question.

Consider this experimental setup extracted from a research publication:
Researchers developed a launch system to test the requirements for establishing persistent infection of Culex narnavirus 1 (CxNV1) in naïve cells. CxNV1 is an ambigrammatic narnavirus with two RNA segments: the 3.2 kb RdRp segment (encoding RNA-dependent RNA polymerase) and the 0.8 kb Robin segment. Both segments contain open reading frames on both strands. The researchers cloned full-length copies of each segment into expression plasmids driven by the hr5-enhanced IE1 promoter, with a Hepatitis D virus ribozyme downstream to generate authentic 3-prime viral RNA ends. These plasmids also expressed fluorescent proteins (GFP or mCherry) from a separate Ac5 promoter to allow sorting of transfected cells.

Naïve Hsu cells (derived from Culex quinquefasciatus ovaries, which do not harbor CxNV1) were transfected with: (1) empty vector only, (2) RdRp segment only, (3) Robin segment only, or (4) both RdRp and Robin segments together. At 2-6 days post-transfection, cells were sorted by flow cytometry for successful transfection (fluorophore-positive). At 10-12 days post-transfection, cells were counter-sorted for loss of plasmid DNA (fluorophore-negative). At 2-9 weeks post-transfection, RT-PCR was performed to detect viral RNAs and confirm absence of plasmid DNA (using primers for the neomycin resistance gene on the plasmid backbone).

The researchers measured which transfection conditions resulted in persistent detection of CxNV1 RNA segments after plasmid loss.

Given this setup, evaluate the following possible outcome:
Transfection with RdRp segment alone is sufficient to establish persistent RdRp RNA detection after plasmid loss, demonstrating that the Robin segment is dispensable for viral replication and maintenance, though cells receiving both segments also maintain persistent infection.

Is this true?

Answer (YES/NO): YES